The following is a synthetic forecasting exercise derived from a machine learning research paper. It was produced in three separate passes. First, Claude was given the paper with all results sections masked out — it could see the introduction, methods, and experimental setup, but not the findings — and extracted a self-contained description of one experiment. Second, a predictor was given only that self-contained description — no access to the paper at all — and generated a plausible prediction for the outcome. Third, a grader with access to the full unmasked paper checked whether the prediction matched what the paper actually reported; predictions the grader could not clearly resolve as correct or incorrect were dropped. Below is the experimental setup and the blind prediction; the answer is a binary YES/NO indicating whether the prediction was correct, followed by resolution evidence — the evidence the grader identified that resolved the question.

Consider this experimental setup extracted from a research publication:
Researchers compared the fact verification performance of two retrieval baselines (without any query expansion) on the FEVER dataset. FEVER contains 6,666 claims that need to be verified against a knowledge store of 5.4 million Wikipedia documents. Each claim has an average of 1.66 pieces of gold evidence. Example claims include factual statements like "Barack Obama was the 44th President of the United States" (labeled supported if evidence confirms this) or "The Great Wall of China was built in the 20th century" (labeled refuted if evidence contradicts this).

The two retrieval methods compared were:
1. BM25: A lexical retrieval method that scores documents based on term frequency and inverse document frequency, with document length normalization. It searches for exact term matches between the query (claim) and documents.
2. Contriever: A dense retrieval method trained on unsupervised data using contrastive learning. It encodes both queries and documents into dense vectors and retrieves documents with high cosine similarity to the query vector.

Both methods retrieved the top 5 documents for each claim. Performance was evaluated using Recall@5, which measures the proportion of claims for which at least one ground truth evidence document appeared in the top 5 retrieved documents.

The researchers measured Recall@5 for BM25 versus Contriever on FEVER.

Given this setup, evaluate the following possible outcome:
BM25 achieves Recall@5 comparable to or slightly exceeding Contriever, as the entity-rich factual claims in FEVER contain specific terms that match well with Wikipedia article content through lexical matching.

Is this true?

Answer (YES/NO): YES